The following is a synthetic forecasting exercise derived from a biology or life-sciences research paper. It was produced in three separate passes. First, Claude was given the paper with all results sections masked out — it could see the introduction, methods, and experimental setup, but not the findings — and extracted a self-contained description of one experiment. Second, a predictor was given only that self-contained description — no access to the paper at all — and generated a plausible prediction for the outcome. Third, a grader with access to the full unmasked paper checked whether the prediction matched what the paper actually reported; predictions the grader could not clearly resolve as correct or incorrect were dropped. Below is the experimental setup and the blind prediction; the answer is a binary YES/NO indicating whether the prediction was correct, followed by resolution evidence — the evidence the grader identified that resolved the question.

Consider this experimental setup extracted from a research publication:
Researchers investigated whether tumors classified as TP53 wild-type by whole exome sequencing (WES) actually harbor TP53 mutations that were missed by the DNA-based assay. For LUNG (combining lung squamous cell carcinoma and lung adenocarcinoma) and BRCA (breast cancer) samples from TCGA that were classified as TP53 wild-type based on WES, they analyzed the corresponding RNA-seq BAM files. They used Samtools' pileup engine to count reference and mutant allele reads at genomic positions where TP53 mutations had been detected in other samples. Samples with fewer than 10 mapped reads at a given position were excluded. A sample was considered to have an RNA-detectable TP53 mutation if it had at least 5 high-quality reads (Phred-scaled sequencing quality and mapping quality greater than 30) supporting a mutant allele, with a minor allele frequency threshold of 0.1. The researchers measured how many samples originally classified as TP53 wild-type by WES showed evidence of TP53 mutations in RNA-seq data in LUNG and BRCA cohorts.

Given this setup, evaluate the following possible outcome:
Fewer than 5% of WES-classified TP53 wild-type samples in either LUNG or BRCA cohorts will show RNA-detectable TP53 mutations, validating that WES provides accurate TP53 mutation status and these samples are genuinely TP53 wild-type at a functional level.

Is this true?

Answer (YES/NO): NO